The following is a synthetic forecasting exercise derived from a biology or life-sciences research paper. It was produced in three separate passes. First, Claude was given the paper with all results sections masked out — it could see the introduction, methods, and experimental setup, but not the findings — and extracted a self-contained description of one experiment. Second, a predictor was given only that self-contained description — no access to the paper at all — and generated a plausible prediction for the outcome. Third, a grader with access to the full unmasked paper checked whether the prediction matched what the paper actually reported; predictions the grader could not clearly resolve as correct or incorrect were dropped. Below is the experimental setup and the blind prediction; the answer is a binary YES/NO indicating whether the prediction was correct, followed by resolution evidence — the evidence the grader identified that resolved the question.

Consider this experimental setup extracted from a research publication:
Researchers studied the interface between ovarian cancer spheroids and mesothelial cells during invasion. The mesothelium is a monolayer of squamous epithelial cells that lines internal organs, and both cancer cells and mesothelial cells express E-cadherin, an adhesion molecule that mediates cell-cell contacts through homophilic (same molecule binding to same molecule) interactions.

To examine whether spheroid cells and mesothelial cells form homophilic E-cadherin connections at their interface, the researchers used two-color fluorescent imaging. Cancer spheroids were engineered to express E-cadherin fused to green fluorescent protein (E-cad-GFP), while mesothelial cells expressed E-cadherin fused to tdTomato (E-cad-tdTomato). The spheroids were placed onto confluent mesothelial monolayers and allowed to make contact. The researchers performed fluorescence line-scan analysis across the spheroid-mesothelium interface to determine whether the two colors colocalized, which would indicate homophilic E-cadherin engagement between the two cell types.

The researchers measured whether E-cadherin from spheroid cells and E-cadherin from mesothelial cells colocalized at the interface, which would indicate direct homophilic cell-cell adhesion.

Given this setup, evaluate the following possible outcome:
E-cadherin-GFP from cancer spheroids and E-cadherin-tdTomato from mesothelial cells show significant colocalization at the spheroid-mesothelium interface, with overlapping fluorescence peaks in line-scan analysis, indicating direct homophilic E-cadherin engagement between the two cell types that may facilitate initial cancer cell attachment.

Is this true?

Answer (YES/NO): NO